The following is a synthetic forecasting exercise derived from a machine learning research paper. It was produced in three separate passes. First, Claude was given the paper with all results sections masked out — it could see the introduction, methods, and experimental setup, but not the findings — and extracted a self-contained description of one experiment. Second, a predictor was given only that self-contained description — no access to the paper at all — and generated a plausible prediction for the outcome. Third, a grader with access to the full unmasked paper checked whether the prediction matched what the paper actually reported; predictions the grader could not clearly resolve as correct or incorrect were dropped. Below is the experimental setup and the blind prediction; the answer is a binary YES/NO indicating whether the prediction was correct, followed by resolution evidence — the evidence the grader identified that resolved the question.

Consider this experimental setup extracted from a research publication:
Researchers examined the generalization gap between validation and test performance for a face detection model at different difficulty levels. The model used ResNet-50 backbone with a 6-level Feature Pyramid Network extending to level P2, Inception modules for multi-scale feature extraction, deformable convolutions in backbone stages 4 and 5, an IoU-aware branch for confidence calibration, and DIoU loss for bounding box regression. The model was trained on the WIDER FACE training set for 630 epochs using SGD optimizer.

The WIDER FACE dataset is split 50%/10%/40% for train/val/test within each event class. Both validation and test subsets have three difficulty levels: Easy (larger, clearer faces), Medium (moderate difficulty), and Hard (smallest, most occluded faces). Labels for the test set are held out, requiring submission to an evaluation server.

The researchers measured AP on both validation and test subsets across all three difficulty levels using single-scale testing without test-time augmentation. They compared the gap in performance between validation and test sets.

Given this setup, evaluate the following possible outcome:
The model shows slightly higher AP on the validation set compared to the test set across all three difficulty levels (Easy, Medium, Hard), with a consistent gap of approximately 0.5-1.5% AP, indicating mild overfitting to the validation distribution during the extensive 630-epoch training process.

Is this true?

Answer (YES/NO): YES